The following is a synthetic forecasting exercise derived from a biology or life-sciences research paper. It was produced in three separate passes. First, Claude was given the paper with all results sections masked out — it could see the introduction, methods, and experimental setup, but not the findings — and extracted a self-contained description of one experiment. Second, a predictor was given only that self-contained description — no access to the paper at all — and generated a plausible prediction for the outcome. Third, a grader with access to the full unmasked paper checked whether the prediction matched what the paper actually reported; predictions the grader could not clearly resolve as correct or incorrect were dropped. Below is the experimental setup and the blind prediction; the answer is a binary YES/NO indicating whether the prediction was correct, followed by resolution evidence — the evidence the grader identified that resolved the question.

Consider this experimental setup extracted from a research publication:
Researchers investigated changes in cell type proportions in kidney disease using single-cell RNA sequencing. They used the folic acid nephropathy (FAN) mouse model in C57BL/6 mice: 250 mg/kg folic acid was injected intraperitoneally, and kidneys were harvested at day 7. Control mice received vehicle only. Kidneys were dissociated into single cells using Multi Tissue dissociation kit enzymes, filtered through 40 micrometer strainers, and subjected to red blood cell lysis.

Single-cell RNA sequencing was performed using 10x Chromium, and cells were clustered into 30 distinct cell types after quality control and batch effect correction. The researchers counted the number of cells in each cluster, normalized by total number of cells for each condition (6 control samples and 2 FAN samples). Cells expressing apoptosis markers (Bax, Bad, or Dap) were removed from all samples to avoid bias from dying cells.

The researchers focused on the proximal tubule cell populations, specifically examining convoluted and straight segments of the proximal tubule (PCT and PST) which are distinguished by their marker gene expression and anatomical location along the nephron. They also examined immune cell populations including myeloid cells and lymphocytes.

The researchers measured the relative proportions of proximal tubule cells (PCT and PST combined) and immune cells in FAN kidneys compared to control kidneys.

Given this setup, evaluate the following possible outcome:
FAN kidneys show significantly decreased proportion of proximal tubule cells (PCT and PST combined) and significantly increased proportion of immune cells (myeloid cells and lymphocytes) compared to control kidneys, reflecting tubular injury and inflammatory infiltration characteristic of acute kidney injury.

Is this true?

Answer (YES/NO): YES